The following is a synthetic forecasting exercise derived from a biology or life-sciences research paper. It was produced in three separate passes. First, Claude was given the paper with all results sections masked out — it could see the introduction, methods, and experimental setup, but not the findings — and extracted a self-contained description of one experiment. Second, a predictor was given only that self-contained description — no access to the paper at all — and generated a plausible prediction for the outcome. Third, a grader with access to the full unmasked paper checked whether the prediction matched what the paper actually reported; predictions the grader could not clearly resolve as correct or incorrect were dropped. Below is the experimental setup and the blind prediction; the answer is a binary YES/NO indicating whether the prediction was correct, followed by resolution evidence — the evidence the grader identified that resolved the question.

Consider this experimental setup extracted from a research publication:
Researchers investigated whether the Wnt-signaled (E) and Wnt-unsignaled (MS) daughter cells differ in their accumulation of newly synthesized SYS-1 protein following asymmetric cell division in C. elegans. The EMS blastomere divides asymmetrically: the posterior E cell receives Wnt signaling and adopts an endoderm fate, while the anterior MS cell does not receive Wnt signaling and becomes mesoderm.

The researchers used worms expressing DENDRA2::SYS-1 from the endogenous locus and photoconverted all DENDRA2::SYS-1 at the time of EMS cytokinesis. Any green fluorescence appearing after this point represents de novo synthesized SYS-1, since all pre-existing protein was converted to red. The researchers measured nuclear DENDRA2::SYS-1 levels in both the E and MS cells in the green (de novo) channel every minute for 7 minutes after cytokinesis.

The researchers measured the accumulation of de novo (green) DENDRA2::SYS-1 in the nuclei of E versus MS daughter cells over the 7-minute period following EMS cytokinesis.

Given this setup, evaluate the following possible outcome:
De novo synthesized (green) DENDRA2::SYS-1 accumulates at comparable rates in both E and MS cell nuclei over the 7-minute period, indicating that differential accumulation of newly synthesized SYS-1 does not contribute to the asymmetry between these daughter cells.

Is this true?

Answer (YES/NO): NO